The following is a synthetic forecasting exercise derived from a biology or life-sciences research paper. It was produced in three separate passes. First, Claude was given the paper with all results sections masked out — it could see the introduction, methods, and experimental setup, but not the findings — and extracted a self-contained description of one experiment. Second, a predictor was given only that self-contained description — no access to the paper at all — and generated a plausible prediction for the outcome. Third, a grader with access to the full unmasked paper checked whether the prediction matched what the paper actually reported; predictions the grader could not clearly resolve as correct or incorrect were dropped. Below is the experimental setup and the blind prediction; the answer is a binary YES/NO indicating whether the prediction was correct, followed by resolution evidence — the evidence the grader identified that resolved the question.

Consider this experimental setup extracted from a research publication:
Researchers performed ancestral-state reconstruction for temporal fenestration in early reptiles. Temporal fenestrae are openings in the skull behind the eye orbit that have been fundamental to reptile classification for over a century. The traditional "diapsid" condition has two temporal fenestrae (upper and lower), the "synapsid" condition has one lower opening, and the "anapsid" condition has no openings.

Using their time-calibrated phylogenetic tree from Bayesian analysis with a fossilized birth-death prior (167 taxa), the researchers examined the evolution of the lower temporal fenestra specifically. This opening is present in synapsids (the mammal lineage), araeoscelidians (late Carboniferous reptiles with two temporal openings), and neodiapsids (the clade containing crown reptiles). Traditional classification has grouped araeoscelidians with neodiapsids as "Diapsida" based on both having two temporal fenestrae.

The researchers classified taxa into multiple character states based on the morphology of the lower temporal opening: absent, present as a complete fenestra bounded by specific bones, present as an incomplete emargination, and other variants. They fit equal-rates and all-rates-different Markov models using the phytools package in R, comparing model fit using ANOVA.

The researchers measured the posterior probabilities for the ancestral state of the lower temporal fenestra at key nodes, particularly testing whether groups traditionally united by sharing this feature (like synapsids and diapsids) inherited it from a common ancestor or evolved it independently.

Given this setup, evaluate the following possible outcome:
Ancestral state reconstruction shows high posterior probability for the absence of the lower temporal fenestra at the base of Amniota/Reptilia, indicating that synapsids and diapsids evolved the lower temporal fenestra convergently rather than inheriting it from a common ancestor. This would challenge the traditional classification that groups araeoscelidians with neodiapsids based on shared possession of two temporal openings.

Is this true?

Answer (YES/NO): NO